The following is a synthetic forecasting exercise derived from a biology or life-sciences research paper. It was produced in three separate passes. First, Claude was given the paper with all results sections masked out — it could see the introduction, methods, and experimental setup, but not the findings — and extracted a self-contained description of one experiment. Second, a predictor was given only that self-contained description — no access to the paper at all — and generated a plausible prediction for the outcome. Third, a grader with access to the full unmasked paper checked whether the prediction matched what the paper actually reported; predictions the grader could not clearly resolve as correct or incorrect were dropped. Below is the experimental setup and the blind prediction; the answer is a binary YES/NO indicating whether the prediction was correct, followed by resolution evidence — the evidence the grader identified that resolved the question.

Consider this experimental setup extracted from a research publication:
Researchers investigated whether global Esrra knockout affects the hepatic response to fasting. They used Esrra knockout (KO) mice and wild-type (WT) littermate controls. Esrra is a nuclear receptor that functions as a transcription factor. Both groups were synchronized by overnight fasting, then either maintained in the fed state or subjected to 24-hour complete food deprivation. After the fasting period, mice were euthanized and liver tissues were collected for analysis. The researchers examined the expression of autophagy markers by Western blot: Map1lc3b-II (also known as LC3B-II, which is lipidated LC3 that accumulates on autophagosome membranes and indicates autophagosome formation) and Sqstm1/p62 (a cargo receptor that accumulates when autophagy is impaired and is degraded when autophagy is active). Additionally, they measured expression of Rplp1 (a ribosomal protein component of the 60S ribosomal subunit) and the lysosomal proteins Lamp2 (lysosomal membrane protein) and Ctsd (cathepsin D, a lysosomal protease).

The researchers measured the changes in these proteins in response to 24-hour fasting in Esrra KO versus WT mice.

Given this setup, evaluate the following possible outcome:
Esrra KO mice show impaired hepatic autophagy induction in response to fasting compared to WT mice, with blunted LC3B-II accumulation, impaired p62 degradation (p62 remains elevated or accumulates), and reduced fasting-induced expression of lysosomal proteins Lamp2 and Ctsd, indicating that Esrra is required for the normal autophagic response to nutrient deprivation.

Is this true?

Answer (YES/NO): YES